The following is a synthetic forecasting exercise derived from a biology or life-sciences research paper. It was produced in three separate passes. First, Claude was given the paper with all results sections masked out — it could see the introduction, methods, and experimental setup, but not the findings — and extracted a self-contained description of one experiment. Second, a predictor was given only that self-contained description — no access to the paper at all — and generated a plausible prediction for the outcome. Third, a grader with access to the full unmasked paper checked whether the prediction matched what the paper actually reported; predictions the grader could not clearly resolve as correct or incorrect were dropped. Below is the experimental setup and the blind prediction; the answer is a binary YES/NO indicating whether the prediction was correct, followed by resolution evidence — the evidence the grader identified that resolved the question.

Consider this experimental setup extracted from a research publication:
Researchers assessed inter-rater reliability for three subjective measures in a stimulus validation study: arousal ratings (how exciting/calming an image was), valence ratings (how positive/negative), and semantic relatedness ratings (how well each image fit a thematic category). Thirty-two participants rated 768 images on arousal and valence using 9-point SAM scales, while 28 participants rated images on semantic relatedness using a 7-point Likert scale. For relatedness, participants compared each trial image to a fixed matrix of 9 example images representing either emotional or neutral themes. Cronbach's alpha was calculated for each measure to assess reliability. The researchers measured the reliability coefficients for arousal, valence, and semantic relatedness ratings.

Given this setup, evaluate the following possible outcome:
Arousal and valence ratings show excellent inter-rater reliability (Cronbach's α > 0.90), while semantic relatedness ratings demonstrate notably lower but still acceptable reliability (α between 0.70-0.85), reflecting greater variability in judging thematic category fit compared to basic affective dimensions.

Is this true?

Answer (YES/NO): NO